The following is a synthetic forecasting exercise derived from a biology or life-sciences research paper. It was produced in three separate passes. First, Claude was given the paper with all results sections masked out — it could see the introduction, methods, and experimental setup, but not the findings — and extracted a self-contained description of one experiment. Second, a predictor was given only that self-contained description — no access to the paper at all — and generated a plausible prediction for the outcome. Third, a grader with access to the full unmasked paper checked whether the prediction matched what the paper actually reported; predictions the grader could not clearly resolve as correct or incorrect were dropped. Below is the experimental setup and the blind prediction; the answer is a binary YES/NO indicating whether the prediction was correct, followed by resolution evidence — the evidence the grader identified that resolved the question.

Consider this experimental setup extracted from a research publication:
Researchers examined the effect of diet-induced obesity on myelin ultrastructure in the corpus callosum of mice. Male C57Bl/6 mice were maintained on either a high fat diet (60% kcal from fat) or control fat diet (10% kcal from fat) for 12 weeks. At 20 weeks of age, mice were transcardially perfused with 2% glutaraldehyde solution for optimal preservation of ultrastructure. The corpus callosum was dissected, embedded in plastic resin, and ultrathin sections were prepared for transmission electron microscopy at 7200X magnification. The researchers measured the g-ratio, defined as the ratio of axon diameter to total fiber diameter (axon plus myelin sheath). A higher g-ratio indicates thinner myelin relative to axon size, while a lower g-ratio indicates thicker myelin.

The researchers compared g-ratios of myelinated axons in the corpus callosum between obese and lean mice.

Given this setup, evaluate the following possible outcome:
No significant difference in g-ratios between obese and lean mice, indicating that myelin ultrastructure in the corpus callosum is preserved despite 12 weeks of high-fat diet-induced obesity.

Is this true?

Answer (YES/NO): NO